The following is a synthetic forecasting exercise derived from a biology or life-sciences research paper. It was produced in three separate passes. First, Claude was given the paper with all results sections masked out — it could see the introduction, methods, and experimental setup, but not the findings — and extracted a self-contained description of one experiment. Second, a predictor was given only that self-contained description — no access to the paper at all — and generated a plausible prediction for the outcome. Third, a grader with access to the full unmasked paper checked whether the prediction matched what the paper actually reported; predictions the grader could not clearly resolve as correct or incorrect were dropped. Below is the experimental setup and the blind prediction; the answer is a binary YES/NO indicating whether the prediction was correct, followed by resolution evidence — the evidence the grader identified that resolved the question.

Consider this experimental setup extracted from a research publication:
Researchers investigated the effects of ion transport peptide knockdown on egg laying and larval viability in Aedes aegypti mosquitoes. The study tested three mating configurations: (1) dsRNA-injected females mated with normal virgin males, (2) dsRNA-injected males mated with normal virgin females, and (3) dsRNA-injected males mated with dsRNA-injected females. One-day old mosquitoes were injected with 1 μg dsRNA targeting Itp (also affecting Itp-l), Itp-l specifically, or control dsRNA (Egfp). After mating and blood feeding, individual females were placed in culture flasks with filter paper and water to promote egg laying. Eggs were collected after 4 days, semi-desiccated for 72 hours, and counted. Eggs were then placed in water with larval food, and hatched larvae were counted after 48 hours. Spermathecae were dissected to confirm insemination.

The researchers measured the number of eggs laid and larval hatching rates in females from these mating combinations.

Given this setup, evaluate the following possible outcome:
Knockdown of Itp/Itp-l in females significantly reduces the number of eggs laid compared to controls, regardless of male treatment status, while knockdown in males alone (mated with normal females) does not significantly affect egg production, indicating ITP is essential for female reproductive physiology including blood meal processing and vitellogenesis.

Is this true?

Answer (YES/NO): NO